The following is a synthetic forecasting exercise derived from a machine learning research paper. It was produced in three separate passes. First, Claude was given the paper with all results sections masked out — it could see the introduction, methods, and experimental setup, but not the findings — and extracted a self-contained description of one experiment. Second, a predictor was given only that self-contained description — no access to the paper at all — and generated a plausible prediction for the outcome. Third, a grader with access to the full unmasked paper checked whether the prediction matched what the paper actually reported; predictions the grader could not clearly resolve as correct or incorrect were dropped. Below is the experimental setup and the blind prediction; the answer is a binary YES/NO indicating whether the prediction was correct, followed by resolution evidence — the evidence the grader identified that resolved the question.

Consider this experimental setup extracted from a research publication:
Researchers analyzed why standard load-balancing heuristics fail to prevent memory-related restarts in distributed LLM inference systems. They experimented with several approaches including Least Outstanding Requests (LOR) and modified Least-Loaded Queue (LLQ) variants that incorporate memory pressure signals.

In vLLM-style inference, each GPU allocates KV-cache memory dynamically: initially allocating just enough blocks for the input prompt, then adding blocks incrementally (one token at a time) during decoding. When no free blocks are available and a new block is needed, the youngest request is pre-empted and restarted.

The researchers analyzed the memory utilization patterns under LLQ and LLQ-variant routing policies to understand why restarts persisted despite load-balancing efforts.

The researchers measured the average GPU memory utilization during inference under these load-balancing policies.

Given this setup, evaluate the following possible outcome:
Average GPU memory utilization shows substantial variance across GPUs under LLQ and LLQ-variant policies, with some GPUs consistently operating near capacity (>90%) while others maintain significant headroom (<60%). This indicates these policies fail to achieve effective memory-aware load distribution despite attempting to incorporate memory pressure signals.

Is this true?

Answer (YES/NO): NO